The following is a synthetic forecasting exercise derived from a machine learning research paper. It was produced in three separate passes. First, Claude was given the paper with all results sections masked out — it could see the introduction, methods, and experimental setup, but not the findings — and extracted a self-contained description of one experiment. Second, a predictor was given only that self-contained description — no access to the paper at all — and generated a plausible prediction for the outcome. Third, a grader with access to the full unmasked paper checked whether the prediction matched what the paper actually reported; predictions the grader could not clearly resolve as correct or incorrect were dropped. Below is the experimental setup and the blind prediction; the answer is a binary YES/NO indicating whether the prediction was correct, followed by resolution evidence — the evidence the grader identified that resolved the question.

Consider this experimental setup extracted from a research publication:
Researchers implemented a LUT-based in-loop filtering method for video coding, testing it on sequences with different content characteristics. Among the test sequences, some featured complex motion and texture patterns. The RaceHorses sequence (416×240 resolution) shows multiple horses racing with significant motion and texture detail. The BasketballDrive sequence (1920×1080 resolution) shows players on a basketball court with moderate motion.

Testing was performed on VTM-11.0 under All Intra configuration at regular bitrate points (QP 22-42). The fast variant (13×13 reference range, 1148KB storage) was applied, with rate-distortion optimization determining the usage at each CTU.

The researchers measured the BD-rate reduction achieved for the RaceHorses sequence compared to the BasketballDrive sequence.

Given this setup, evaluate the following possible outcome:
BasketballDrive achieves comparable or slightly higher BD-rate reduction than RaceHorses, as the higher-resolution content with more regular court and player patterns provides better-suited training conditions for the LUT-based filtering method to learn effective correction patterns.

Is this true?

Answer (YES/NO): NO